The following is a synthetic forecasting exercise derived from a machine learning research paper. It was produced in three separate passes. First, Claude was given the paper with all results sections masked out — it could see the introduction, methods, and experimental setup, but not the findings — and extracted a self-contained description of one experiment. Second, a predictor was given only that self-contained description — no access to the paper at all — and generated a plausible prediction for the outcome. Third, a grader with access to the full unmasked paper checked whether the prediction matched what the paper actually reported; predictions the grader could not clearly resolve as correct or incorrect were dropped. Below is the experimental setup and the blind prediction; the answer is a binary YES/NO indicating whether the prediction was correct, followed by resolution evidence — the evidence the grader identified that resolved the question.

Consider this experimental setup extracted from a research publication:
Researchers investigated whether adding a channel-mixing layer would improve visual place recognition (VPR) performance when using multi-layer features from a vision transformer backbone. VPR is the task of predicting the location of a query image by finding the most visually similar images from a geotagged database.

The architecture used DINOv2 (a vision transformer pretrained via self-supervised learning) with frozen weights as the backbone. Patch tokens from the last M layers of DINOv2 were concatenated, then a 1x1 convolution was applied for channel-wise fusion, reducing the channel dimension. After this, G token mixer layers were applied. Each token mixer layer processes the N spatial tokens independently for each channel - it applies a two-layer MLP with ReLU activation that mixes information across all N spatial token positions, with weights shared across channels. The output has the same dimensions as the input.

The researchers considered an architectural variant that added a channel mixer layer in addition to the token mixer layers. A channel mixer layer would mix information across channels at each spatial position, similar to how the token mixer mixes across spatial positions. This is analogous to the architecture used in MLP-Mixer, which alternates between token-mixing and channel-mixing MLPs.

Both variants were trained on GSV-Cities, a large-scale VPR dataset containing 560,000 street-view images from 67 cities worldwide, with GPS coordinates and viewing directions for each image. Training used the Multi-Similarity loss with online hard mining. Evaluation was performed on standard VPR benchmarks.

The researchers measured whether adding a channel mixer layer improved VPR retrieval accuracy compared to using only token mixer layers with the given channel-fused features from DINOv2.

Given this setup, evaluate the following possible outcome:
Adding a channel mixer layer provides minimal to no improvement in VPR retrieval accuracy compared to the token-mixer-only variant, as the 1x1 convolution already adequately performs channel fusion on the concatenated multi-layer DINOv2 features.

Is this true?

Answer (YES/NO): YES